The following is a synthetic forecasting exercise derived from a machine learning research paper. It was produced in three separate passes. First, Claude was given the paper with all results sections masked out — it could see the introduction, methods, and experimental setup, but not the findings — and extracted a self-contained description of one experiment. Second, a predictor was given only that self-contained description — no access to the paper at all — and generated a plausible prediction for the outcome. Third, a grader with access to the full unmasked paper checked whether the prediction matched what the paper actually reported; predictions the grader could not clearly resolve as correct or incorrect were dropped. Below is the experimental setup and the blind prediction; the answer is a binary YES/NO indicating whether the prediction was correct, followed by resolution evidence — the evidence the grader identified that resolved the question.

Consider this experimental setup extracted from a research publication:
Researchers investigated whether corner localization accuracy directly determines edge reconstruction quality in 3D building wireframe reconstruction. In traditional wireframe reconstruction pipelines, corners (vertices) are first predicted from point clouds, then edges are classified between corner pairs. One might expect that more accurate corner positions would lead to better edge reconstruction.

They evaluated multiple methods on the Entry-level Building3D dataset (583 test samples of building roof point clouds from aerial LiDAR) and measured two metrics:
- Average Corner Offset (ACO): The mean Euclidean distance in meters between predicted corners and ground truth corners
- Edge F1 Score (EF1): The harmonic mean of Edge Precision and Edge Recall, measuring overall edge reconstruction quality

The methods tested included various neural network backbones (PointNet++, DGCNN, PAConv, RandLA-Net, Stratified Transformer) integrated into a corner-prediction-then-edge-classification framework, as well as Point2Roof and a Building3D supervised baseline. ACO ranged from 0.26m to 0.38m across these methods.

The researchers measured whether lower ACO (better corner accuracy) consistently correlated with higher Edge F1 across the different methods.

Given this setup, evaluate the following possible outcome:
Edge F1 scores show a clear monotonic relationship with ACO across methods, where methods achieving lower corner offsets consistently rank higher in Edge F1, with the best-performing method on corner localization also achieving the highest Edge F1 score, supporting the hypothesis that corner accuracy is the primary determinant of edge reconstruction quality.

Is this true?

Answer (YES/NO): NO